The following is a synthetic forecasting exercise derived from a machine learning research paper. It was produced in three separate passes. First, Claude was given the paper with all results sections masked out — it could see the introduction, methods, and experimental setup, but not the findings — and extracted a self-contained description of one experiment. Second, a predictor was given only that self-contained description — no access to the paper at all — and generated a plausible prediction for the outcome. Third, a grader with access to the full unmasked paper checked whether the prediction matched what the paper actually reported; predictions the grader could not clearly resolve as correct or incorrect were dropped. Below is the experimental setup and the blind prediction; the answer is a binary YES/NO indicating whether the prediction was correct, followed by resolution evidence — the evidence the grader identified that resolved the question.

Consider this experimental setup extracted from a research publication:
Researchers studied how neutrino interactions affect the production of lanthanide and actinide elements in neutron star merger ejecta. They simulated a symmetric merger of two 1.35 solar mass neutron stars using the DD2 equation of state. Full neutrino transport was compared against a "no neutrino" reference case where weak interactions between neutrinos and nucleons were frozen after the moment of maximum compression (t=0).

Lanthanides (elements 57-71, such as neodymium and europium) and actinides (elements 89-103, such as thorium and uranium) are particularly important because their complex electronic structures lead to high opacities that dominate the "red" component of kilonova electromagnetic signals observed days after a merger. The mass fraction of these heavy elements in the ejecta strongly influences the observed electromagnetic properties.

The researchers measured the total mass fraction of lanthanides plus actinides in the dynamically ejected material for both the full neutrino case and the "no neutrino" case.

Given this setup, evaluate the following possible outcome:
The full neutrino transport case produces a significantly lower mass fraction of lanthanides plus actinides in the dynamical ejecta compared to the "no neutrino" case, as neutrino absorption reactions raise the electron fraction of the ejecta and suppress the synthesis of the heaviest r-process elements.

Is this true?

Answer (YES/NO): YES